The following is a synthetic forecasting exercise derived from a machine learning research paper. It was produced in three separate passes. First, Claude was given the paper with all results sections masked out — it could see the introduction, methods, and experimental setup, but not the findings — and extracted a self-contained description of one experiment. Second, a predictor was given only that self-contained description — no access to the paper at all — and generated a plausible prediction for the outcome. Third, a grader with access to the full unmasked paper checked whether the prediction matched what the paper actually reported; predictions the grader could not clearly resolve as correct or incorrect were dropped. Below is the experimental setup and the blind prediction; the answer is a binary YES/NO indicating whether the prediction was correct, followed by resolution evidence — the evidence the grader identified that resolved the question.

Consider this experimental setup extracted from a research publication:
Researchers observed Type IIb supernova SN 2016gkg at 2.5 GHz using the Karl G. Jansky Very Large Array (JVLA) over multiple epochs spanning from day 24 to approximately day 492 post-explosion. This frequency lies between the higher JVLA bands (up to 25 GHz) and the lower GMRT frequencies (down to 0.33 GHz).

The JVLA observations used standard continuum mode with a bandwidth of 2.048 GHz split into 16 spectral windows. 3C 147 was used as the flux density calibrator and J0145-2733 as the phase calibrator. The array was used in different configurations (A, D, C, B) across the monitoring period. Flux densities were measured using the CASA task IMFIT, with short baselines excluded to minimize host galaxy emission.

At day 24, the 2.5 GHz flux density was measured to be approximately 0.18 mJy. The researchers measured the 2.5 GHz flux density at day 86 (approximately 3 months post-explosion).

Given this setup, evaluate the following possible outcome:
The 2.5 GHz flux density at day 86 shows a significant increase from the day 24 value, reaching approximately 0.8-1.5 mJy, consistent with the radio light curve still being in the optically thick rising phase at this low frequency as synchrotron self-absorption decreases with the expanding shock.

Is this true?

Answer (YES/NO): YES